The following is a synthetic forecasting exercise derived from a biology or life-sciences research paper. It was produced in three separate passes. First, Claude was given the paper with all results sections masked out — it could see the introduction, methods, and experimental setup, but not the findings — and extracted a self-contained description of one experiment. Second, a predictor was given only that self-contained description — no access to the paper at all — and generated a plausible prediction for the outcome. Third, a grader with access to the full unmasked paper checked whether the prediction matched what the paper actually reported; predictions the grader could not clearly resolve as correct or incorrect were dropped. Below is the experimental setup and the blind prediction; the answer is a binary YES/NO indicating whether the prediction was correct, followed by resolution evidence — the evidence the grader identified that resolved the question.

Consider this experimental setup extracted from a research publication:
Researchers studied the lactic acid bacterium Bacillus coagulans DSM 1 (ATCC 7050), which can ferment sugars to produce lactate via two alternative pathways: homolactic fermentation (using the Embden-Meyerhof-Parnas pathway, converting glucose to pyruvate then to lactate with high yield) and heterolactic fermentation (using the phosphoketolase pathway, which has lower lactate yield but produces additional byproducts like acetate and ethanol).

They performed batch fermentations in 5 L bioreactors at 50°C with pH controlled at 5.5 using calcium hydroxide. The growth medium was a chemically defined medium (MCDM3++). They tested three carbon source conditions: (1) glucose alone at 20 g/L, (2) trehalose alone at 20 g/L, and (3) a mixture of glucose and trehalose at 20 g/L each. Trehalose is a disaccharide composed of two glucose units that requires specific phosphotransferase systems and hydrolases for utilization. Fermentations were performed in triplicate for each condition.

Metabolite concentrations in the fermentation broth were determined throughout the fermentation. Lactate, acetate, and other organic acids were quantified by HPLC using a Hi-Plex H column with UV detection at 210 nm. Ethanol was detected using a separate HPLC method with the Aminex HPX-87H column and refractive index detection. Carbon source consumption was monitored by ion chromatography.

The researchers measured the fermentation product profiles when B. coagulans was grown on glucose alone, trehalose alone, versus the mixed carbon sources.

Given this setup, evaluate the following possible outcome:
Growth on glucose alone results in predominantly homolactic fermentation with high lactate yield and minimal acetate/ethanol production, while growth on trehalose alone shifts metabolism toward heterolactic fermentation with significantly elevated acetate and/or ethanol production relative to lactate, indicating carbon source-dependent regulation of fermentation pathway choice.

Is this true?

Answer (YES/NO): NO